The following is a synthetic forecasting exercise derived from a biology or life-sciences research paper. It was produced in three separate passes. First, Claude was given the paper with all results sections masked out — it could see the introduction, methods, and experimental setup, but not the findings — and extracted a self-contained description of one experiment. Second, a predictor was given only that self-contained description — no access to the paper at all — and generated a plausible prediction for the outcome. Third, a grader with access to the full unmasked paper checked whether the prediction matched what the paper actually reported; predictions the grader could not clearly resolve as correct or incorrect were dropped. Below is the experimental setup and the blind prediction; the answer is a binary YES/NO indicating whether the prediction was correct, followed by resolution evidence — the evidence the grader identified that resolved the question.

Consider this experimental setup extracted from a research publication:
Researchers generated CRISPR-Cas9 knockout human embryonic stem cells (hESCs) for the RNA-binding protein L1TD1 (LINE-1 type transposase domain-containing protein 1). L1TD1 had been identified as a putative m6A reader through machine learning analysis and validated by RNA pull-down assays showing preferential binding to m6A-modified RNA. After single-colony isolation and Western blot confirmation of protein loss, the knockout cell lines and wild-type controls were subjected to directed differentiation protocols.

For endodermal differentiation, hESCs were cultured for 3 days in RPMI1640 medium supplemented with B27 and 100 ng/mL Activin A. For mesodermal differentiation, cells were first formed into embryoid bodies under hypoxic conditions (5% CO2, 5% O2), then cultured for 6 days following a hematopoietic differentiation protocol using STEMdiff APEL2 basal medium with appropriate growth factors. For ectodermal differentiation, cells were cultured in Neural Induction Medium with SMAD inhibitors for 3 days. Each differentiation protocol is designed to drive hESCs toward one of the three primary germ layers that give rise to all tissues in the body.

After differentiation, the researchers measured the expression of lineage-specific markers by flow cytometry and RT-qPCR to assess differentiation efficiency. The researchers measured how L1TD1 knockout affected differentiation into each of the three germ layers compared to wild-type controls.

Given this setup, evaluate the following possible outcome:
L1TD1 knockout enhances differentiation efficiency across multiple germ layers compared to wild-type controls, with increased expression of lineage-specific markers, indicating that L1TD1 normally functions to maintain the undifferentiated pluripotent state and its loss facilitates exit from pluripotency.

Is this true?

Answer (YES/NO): NO